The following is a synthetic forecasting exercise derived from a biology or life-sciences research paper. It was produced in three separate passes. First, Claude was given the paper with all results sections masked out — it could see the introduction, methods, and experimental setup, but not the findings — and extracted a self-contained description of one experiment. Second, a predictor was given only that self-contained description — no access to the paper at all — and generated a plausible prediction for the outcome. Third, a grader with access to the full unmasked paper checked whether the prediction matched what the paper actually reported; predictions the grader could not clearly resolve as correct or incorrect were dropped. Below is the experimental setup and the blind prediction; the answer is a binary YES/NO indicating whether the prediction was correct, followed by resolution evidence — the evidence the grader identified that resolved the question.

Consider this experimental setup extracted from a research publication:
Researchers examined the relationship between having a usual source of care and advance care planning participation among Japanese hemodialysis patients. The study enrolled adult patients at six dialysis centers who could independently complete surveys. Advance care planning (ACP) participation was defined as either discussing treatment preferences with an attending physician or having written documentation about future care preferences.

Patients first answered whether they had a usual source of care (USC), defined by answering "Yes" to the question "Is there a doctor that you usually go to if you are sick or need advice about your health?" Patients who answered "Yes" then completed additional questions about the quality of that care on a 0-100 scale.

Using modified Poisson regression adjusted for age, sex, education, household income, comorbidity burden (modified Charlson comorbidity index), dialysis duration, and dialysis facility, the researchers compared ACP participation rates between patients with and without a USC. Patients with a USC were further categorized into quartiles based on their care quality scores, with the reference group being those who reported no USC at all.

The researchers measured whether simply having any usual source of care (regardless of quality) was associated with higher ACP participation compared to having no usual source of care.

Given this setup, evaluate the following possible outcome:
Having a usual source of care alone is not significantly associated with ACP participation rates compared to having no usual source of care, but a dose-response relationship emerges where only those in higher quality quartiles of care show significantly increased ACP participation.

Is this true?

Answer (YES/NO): YES